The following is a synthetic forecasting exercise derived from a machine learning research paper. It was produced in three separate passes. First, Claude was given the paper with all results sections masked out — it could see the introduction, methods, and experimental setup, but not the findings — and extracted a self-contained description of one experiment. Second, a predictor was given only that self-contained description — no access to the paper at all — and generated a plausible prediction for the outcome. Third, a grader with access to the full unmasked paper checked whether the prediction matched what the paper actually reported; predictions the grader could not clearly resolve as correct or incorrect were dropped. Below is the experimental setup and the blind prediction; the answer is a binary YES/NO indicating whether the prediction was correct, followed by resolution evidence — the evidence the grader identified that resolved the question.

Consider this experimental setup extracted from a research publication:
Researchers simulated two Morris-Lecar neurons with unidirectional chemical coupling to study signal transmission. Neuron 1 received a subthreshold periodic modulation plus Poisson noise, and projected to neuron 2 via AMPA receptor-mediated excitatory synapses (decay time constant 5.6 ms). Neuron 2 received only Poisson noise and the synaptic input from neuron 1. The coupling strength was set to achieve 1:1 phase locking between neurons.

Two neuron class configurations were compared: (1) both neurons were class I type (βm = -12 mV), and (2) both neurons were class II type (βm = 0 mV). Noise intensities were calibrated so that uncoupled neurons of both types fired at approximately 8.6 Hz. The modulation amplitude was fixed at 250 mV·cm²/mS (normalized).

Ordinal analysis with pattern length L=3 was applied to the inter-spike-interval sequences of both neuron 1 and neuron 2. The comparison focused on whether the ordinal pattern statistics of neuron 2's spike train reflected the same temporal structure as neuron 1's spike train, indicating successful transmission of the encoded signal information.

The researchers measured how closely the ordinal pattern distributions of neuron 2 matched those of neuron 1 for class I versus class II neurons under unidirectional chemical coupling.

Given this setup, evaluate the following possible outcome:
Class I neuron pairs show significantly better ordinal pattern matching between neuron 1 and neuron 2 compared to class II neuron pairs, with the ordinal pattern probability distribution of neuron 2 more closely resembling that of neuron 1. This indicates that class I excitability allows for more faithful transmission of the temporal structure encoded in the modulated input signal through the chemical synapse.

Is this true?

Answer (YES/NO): NO